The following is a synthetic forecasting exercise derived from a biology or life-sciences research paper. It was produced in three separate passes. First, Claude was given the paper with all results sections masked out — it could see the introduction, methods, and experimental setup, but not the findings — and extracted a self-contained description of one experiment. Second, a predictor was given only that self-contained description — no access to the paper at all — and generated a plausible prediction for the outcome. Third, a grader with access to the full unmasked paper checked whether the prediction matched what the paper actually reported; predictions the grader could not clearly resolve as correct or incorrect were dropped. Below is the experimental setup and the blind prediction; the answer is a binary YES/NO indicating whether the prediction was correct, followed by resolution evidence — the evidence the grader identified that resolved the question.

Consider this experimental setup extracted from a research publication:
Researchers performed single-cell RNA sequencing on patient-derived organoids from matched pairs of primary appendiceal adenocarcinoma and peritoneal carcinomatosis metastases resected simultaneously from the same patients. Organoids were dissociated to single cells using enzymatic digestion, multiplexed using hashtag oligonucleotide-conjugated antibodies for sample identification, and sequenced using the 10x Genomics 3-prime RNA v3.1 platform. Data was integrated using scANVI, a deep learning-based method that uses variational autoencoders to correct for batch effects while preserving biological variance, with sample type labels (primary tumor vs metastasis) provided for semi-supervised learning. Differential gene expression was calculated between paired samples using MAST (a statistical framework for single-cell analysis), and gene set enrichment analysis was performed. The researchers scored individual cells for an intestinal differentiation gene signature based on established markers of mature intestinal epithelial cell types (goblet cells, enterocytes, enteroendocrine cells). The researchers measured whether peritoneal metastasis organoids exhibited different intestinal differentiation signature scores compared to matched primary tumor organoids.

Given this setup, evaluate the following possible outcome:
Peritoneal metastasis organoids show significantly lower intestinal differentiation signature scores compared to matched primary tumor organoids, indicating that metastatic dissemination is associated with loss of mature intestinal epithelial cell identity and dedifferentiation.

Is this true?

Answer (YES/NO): YES